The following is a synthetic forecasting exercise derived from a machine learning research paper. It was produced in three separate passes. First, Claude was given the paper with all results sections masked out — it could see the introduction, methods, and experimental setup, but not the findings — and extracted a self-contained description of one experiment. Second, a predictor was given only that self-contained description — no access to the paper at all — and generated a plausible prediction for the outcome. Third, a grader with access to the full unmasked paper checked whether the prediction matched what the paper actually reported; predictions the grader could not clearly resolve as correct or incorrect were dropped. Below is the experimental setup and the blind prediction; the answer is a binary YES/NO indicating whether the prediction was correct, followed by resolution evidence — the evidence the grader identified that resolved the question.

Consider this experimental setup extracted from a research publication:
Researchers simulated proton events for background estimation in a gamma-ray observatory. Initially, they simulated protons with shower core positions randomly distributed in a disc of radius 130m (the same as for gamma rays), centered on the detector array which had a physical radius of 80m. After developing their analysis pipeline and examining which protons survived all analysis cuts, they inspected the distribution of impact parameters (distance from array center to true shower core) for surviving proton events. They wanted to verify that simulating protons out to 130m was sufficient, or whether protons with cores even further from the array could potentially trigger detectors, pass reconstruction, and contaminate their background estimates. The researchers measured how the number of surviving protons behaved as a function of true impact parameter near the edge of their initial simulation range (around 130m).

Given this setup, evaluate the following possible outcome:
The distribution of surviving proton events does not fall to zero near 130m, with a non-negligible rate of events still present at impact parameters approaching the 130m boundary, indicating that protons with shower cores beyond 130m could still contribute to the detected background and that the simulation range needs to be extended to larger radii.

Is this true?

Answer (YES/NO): YES